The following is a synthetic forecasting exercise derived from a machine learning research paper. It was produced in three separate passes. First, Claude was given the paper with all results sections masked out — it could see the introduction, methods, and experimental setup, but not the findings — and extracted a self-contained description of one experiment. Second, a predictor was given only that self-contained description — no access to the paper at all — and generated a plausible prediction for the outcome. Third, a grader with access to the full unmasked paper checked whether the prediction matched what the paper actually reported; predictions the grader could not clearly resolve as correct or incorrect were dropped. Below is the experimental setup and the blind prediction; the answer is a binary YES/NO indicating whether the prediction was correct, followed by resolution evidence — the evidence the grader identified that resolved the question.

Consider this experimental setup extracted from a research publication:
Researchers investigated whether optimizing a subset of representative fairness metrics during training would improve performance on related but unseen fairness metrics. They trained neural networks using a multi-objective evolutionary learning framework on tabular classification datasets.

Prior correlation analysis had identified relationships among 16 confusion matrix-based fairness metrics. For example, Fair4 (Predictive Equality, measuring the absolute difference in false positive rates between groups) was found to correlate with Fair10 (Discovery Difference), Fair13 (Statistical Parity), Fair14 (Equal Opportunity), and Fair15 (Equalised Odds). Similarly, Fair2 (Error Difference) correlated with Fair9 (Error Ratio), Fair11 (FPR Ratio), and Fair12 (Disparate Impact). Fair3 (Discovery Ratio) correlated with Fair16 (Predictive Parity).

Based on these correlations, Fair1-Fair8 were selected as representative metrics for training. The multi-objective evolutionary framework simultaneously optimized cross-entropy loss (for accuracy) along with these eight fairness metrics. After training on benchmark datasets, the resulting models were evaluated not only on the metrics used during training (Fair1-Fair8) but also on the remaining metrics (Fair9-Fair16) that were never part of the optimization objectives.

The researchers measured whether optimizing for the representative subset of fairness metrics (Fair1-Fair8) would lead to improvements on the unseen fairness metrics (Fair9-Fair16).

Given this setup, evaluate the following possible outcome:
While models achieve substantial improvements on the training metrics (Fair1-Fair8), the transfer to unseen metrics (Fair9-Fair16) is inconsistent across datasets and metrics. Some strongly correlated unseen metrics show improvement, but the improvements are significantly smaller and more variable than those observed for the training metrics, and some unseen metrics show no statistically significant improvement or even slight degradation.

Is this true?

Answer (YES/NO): NO